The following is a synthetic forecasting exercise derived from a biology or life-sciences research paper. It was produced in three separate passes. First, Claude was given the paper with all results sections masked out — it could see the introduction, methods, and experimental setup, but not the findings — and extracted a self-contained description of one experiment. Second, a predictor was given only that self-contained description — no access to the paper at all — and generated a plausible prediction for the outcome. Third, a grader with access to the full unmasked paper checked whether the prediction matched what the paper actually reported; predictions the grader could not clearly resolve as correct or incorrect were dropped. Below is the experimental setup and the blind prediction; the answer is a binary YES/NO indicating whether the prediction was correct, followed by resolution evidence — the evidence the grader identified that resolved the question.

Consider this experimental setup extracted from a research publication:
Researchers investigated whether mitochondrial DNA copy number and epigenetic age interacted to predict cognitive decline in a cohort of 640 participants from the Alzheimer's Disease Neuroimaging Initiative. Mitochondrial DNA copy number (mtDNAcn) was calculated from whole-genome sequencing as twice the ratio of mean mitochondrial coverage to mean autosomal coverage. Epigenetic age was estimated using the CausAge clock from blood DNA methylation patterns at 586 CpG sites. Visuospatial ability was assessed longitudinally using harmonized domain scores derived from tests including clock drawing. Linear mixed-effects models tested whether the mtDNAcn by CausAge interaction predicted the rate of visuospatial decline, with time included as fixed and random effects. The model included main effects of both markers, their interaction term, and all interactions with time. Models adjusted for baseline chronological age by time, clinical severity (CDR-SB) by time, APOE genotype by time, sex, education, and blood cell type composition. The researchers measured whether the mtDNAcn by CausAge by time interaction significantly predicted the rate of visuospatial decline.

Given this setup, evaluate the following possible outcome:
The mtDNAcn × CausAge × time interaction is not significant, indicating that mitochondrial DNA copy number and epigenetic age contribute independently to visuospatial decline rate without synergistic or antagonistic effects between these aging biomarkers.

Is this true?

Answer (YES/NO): YES